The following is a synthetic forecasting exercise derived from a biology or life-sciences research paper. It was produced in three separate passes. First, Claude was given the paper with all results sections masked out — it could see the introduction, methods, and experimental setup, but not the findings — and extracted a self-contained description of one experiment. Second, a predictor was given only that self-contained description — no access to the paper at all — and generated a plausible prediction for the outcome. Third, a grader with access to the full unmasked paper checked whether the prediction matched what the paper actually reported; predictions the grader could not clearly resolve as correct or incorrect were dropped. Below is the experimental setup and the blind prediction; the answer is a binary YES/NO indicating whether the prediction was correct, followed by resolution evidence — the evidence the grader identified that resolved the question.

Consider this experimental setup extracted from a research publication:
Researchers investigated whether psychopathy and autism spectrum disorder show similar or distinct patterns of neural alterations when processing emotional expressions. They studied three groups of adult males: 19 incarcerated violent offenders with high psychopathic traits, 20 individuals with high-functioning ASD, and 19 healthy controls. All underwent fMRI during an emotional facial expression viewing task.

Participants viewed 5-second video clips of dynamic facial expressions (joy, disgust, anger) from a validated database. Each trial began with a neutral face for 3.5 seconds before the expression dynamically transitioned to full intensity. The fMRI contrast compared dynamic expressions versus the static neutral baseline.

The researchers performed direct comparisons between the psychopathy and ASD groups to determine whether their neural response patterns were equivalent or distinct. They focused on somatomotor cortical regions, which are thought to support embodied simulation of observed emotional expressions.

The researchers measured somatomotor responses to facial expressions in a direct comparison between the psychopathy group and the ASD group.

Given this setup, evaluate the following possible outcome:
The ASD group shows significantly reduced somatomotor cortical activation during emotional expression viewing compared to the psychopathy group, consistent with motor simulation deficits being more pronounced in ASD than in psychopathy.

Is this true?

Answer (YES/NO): NO